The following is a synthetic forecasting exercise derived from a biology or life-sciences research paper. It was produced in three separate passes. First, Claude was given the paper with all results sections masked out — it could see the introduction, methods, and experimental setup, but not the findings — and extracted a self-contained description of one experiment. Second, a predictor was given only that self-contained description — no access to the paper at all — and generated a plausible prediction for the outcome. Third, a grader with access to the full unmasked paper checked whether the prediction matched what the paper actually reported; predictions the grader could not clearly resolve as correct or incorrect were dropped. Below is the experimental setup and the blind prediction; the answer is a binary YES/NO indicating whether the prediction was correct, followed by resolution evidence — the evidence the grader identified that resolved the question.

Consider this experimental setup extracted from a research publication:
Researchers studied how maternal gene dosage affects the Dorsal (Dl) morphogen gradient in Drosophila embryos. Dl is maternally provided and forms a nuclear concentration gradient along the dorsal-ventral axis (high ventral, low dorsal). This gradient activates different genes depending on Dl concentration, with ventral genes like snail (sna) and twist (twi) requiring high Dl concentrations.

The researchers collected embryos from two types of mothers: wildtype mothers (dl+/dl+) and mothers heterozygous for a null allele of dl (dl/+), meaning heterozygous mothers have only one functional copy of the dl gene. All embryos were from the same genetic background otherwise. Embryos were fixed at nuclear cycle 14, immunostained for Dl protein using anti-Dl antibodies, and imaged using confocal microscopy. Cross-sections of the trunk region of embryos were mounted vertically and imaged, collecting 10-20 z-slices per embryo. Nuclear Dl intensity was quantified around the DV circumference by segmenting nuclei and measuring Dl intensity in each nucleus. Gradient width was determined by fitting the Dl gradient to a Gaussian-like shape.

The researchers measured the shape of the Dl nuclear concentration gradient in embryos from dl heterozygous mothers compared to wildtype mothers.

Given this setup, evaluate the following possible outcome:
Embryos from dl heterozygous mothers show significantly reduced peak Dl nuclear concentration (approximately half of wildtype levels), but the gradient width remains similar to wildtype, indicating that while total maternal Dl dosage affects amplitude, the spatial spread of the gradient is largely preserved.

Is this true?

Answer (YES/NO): NO